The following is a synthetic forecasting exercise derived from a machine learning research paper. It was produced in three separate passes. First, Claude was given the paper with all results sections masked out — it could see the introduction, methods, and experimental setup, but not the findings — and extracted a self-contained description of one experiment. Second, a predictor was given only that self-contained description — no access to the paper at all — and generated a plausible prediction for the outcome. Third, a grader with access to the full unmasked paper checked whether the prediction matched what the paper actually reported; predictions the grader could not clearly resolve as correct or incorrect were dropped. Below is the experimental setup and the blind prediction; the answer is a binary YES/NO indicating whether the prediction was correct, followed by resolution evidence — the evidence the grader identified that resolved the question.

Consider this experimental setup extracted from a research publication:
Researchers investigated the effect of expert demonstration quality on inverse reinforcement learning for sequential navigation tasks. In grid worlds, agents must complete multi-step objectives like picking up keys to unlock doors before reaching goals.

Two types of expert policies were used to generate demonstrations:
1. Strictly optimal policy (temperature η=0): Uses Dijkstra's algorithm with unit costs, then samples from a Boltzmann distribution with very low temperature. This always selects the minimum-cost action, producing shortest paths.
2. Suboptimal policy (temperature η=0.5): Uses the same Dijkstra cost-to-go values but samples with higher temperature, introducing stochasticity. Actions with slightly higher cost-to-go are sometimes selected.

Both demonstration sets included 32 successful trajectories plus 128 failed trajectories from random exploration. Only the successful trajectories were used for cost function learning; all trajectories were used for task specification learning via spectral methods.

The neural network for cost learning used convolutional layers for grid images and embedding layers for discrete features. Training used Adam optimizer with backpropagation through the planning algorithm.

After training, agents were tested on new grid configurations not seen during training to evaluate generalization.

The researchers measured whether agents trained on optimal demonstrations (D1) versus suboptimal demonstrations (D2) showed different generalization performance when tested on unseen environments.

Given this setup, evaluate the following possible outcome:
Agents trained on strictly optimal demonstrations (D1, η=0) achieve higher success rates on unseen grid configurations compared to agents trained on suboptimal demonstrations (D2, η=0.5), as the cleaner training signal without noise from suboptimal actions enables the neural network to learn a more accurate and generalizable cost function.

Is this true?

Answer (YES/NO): YES